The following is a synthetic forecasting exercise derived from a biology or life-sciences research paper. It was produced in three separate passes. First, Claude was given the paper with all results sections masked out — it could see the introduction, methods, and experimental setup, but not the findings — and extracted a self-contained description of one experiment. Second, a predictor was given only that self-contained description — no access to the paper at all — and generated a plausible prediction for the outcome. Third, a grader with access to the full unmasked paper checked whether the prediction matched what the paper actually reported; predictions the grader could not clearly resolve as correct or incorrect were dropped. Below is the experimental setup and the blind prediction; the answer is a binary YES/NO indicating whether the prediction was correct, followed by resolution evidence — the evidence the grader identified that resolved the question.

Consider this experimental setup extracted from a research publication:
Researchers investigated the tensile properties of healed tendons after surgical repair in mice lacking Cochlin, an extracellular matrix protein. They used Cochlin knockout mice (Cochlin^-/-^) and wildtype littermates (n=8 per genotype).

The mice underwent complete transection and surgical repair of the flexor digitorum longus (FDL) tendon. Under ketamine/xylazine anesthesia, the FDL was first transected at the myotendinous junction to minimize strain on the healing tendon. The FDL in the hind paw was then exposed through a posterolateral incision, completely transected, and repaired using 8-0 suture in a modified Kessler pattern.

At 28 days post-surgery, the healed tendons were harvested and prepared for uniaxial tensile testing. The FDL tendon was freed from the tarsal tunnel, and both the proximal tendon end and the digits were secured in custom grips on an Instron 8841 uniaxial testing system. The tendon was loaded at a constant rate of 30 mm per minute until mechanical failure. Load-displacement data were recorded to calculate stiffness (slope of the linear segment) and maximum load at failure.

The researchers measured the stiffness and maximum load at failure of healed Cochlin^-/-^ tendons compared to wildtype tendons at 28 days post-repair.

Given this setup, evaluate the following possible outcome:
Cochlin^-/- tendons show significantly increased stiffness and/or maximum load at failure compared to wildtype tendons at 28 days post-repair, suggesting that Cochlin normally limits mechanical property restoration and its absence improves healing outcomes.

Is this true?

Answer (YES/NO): NO